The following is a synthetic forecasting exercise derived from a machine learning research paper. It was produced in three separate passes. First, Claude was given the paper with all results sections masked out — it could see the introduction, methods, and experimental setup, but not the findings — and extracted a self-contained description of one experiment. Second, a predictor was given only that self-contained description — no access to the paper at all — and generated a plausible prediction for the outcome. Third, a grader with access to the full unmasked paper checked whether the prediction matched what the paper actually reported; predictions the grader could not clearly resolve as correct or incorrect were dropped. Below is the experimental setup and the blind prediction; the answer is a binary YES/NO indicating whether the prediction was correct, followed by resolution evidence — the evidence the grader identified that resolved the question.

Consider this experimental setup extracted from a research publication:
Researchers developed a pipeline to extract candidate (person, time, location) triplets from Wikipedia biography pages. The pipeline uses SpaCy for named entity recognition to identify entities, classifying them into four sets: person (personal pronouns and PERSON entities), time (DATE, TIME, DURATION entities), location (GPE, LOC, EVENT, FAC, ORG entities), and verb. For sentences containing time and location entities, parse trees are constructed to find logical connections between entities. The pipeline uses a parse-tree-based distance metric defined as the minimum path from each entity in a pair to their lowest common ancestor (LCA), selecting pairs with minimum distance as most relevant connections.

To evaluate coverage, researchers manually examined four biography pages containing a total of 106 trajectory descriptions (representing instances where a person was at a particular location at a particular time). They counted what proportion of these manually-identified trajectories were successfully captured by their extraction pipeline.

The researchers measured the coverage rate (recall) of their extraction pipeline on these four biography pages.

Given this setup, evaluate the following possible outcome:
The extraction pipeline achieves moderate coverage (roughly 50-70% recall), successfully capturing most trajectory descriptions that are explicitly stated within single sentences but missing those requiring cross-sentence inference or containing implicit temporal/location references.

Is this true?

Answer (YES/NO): NO